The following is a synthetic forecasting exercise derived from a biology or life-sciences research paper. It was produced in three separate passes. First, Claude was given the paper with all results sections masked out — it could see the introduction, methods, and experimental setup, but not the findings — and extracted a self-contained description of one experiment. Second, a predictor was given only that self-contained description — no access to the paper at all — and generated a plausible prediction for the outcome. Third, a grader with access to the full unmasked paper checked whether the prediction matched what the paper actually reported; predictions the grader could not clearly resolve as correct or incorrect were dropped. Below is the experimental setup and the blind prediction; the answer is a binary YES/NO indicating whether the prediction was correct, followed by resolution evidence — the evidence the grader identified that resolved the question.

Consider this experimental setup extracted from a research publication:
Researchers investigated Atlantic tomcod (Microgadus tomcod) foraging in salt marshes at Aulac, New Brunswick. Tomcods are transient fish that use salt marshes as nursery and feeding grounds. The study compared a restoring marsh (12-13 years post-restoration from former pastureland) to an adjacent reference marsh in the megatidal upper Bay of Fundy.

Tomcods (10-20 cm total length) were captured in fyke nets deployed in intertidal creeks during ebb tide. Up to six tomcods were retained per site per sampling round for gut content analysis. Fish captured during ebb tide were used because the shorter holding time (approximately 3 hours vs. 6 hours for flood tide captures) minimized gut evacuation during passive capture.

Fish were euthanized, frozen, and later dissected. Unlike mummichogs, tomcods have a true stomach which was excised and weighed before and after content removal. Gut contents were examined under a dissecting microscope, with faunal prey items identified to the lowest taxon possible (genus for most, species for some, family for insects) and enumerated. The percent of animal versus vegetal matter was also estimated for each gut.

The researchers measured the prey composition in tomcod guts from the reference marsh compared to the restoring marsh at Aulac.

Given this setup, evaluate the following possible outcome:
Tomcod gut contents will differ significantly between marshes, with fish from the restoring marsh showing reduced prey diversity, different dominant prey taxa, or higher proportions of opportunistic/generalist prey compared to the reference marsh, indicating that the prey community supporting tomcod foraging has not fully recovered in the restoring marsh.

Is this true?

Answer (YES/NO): YES